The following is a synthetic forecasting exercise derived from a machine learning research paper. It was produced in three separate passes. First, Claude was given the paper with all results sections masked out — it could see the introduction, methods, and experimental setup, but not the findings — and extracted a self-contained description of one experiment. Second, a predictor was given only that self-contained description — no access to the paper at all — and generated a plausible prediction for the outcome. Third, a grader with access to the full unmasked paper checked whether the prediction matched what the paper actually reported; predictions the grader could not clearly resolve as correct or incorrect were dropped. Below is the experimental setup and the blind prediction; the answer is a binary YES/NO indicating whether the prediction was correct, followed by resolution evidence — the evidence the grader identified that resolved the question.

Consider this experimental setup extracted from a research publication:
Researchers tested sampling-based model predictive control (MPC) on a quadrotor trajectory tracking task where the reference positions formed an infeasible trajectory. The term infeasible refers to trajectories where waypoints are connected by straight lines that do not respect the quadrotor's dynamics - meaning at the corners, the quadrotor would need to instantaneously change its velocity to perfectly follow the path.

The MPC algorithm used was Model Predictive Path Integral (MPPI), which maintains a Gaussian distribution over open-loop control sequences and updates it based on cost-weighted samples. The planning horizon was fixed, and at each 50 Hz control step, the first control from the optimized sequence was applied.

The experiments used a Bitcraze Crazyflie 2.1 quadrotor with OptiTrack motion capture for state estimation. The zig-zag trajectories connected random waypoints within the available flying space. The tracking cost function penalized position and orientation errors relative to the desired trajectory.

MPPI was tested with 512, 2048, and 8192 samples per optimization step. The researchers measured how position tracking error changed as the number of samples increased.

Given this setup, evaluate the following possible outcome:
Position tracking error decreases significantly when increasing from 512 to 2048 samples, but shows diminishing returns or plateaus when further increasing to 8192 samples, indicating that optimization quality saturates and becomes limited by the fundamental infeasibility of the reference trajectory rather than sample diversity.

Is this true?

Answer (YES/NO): NO